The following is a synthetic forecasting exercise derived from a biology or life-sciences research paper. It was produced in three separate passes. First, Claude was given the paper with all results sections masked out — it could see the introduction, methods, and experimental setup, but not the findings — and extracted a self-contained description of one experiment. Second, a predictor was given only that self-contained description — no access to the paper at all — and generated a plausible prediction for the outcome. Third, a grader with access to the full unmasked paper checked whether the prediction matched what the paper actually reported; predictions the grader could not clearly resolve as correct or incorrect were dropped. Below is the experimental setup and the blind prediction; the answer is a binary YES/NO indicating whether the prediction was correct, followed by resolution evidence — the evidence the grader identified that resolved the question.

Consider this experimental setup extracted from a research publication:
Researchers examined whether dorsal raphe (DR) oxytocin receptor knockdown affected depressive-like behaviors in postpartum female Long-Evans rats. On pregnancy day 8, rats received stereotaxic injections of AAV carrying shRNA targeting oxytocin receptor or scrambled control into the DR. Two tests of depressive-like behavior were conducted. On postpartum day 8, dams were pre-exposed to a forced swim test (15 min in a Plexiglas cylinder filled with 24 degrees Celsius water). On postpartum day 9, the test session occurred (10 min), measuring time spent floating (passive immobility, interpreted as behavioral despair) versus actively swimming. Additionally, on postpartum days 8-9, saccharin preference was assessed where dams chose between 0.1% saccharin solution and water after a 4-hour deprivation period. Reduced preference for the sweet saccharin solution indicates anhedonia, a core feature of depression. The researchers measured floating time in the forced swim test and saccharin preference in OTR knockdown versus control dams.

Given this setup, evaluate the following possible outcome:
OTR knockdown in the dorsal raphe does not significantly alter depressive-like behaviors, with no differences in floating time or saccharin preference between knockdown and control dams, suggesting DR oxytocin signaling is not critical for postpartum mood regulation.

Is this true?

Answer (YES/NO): NO